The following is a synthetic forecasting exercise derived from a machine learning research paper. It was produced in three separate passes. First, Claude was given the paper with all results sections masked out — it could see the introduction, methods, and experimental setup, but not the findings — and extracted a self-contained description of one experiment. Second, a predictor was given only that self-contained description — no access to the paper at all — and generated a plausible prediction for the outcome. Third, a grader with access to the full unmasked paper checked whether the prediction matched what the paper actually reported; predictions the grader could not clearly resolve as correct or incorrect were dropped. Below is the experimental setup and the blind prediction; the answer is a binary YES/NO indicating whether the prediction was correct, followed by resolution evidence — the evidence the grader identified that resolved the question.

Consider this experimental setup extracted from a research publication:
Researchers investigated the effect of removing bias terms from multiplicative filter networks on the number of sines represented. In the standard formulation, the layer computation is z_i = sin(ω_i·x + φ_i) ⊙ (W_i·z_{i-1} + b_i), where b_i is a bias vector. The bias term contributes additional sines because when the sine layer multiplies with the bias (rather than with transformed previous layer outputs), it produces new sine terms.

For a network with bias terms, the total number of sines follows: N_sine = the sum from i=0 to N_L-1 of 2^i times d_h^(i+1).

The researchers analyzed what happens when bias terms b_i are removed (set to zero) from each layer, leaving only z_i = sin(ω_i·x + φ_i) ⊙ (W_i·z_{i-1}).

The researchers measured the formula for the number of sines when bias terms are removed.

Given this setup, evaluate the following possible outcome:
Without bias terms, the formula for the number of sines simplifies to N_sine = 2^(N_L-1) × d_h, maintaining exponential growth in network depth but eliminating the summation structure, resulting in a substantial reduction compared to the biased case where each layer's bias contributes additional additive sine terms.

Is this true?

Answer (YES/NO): NO